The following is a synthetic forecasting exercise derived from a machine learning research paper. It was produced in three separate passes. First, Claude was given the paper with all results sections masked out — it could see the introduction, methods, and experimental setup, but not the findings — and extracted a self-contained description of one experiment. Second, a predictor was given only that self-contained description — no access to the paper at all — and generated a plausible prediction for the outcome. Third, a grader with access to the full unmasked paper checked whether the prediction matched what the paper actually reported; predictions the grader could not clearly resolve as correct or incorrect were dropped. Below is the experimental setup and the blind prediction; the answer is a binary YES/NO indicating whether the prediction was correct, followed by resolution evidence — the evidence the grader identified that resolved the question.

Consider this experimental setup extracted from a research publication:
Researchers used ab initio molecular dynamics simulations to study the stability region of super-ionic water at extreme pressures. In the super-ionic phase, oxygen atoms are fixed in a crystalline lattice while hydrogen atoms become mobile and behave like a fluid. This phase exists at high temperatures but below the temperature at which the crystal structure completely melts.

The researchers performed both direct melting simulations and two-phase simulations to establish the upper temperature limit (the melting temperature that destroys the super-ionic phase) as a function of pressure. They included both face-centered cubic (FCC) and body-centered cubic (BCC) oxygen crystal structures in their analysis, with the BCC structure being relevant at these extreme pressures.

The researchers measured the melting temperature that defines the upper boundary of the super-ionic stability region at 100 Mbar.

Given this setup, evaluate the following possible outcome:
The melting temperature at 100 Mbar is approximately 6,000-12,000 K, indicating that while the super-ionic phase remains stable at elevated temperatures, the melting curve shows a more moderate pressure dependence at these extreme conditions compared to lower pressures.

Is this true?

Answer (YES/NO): NO